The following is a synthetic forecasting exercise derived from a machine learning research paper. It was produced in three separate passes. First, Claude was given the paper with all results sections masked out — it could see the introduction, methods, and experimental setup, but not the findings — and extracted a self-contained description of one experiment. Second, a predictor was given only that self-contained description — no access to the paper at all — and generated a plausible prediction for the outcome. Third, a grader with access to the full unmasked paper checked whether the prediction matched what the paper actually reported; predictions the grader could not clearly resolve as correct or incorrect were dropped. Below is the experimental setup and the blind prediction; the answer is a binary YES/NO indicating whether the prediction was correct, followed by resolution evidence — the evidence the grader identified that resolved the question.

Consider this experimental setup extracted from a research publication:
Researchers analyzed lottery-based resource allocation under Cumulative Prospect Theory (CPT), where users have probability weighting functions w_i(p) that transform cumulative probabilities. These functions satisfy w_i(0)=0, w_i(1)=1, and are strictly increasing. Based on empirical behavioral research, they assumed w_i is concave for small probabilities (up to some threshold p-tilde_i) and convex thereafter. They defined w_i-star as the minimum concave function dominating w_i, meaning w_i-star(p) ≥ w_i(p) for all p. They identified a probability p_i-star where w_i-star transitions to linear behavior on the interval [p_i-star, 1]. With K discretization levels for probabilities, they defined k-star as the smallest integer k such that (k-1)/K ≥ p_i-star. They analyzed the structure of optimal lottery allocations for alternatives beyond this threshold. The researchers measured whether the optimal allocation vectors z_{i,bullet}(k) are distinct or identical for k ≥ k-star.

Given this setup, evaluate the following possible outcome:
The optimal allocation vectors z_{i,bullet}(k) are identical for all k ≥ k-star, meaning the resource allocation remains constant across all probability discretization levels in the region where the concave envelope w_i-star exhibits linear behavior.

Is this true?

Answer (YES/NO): YES